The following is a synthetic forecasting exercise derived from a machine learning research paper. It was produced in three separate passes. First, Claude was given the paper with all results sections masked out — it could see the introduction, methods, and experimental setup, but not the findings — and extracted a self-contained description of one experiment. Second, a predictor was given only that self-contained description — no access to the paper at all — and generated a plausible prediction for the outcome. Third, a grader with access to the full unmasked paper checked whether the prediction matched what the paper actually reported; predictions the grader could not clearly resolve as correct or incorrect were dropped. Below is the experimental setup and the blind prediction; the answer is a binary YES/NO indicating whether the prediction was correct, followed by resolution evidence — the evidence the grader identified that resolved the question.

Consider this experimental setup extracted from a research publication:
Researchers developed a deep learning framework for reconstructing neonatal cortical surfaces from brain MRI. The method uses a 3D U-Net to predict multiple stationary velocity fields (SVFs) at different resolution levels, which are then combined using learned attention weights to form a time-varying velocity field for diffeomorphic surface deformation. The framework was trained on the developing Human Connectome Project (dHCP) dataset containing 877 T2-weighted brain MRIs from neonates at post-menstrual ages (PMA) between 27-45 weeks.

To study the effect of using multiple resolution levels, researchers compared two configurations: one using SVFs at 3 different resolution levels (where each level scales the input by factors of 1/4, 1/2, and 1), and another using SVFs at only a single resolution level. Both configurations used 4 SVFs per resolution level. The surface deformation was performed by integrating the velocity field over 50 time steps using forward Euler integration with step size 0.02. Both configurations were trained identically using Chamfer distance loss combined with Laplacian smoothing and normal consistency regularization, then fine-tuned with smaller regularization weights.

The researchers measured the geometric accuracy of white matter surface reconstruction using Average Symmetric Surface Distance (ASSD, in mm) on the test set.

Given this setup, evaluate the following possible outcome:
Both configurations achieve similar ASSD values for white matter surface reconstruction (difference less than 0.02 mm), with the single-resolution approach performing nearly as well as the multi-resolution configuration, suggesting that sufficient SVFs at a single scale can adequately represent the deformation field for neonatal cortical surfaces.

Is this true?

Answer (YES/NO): YES